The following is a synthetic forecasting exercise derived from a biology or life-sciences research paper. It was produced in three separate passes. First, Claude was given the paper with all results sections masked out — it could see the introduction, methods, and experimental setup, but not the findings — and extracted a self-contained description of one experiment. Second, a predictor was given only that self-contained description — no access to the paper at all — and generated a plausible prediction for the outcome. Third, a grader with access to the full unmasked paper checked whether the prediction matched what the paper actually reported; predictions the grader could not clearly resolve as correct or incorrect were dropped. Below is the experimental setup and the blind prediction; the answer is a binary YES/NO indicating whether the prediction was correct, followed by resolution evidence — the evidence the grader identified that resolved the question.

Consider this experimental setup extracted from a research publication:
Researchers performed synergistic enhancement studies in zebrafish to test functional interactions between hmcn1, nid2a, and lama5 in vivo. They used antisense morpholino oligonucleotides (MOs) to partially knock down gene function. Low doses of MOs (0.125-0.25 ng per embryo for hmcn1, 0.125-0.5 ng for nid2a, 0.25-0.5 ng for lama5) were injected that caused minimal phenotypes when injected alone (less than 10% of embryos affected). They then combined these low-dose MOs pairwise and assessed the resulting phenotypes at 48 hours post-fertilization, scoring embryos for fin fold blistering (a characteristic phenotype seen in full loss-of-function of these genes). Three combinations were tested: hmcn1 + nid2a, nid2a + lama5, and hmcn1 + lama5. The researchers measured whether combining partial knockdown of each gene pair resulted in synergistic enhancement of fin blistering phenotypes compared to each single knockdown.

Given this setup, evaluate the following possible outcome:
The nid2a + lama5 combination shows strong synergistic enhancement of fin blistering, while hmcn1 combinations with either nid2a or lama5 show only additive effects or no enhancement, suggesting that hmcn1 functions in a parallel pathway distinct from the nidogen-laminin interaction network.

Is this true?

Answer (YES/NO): NO